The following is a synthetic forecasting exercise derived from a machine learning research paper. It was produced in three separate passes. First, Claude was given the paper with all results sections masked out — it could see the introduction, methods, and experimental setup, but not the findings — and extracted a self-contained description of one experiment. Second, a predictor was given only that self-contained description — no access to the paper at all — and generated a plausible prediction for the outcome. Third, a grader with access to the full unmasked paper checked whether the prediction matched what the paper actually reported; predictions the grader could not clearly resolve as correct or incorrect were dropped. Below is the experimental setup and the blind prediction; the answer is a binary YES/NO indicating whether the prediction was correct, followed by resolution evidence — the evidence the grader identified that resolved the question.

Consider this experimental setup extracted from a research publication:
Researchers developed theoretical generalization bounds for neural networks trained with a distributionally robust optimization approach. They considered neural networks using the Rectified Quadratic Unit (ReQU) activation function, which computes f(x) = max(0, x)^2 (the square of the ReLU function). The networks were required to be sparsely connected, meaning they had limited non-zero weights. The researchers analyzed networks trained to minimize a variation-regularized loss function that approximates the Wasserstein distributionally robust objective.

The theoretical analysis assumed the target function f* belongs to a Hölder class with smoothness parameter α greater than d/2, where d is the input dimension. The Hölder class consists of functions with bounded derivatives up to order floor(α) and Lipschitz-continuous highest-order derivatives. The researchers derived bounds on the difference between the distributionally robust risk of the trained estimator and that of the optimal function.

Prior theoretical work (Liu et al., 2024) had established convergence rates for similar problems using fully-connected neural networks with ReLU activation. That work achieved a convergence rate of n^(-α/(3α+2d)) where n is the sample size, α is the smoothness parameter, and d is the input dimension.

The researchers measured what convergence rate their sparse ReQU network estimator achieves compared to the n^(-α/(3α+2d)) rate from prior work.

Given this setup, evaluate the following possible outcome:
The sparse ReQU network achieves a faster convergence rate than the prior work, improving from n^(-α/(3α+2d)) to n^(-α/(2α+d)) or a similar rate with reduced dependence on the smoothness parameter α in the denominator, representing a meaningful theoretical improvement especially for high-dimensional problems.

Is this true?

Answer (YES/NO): YES